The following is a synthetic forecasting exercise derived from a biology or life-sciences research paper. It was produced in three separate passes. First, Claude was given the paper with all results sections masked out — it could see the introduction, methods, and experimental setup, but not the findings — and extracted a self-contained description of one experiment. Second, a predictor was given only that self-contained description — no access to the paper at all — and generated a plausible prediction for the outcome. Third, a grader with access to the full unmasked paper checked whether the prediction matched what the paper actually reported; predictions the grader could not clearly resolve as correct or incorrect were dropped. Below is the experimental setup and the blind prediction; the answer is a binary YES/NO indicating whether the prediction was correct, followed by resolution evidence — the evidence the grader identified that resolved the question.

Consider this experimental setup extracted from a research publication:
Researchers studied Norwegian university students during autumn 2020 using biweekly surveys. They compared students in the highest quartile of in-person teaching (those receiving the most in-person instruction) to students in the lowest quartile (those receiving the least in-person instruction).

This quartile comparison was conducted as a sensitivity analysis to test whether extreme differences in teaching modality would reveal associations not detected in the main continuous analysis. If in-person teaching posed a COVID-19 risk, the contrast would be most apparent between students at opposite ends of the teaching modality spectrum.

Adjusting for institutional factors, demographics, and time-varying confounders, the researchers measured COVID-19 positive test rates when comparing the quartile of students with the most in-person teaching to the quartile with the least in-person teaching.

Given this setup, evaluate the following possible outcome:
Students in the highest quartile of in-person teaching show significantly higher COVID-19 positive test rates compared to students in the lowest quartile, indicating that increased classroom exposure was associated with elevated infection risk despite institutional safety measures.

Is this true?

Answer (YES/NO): NO